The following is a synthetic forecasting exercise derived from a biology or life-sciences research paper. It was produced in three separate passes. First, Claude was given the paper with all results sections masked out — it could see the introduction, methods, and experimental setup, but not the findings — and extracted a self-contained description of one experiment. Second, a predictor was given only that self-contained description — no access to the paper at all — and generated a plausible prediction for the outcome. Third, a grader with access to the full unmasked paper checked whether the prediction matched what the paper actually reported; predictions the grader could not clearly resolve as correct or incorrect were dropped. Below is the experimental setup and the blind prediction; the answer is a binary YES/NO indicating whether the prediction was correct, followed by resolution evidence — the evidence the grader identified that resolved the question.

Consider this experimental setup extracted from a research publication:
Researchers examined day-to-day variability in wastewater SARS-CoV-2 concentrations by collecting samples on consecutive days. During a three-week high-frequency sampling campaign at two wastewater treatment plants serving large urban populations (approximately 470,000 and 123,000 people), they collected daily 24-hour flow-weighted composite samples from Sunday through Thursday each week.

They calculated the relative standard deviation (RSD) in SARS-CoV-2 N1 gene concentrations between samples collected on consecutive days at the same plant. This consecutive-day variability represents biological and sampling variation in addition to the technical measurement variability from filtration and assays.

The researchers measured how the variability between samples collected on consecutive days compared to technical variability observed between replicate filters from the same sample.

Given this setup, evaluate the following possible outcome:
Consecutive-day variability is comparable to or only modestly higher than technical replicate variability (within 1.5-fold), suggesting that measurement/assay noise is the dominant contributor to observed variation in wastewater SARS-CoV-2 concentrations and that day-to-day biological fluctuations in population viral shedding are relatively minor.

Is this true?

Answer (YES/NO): NO